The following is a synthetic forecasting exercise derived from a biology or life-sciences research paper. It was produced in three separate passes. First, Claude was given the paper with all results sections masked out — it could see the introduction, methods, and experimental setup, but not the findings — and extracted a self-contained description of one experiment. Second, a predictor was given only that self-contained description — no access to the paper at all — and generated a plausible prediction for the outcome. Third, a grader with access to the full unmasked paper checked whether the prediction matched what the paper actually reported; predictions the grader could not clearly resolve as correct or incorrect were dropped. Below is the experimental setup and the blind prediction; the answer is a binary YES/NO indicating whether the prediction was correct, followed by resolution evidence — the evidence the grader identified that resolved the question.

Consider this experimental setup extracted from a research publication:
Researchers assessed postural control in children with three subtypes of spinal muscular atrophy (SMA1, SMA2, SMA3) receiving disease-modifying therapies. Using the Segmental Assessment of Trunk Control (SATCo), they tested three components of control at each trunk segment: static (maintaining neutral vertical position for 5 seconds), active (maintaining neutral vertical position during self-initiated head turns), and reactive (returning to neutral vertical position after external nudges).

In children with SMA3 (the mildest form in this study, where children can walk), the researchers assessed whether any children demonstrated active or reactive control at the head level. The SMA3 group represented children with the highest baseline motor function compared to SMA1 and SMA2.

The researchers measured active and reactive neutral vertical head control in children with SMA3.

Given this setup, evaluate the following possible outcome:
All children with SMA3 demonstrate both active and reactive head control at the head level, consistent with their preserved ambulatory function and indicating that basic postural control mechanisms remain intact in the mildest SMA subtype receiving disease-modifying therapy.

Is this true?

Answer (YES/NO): NO